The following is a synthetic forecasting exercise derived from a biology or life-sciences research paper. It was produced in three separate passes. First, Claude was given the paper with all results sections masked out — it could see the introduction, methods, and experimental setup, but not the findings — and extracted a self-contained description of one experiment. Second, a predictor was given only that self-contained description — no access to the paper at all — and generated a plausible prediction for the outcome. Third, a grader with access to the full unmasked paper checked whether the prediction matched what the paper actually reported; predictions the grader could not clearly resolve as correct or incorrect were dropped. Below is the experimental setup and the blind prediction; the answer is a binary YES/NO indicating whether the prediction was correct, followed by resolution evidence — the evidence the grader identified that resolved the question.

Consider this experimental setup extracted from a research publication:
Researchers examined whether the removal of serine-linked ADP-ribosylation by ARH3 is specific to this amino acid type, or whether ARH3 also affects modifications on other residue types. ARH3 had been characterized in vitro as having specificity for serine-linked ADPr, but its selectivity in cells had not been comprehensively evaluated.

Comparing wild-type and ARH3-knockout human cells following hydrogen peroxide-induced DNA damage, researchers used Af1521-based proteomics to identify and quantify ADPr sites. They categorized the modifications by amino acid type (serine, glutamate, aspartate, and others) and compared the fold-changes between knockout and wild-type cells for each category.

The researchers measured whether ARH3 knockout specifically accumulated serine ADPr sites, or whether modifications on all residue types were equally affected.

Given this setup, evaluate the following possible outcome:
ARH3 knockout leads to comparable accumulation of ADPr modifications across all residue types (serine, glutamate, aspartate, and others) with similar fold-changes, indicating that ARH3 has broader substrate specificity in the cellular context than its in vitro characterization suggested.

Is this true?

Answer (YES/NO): NO